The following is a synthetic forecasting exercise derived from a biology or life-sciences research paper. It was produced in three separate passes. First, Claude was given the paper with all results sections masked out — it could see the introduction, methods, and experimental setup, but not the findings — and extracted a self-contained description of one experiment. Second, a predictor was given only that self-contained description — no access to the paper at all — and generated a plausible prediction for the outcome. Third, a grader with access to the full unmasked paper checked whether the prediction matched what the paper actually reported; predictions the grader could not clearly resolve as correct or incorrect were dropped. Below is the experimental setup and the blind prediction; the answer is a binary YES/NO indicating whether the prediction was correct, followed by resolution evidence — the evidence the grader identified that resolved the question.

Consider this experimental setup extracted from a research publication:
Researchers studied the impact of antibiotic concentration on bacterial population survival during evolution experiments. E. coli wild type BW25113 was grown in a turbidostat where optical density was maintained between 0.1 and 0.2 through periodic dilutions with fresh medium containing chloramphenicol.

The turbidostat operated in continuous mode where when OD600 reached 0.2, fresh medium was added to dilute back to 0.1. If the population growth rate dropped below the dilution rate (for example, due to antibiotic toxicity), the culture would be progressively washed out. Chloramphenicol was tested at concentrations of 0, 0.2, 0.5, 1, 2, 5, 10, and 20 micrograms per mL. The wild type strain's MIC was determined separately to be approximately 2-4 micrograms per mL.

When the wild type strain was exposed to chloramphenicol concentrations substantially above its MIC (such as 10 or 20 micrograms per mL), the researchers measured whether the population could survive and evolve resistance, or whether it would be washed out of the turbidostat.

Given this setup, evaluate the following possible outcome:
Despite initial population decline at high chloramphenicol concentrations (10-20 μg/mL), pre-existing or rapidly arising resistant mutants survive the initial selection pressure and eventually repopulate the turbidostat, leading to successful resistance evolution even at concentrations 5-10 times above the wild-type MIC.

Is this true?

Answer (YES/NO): NO